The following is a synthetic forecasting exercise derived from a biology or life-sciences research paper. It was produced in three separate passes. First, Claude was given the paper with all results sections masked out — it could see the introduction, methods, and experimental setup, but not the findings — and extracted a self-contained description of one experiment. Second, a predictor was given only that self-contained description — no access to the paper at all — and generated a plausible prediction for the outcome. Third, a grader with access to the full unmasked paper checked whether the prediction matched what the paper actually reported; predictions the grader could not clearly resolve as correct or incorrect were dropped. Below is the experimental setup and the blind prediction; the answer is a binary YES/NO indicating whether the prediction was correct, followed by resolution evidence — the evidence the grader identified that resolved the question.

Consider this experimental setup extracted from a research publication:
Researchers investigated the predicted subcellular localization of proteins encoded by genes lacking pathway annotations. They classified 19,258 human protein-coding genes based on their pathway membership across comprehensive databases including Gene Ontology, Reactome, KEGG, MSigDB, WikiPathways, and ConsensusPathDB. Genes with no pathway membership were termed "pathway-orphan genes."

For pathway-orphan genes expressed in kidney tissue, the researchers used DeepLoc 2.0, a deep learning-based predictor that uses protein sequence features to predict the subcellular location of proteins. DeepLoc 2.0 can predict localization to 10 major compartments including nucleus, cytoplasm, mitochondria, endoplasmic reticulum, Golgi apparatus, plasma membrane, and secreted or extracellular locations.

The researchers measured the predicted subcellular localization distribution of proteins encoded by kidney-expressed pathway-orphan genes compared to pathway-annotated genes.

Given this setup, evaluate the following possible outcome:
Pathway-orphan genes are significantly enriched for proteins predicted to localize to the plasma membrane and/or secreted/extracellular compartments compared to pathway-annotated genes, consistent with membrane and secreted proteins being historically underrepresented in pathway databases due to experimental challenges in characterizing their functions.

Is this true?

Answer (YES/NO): NO